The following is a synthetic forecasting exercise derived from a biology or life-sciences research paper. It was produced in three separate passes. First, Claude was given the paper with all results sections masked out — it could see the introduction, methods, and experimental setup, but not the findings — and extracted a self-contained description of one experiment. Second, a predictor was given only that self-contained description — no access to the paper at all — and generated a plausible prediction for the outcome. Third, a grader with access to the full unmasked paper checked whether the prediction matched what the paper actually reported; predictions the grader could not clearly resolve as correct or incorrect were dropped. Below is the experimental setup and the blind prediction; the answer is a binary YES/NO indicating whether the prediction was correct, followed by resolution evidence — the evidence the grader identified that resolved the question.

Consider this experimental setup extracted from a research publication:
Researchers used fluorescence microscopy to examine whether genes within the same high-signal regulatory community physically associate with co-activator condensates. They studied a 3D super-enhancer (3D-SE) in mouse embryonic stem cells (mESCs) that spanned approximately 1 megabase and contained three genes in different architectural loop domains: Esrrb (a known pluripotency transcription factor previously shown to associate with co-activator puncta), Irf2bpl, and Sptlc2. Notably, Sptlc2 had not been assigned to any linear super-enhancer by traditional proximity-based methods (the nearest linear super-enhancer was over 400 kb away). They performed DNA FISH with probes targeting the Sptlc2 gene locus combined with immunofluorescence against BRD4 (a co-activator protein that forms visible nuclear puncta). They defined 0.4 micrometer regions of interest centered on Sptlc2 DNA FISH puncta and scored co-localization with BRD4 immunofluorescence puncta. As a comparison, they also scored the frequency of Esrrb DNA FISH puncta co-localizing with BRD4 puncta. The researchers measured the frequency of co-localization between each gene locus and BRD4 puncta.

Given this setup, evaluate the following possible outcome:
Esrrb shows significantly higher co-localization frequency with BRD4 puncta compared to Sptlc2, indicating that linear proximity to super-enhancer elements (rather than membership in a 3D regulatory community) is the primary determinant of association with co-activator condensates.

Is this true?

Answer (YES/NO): NO